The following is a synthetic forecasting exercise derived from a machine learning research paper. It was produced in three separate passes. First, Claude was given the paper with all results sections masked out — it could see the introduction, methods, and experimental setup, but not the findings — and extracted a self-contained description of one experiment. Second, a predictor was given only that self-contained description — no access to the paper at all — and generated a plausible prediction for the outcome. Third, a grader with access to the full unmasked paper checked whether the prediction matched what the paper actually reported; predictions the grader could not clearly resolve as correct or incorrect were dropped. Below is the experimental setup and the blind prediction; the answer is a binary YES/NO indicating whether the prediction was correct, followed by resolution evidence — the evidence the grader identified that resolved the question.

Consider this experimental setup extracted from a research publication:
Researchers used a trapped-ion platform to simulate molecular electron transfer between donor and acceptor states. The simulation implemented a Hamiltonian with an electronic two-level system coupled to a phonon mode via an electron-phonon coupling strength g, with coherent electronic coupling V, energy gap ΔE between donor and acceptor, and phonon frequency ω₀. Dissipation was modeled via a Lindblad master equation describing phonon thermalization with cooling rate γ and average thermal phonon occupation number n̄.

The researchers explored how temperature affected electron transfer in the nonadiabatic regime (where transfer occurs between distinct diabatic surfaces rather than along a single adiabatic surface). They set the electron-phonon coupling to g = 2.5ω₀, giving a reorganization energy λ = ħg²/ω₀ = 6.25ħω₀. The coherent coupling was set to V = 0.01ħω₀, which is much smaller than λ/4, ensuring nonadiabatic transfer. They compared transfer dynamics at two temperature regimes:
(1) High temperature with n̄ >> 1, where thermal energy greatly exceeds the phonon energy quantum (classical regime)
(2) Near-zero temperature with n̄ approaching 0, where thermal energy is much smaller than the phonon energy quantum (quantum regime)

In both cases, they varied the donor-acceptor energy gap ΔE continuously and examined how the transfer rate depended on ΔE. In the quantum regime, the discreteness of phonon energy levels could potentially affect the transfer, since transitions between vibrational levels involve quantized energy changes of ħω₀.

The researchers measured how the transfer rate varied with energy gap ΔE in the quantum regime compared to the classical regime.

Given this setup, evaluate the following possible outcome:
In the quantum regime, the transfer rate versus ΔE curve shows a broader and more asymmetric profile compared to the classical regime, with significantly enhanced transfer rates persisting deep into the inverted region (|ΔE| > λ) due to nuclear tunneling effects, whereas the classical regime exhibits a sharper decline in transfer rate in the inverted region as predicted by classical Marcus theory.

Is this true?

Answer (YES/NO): NO